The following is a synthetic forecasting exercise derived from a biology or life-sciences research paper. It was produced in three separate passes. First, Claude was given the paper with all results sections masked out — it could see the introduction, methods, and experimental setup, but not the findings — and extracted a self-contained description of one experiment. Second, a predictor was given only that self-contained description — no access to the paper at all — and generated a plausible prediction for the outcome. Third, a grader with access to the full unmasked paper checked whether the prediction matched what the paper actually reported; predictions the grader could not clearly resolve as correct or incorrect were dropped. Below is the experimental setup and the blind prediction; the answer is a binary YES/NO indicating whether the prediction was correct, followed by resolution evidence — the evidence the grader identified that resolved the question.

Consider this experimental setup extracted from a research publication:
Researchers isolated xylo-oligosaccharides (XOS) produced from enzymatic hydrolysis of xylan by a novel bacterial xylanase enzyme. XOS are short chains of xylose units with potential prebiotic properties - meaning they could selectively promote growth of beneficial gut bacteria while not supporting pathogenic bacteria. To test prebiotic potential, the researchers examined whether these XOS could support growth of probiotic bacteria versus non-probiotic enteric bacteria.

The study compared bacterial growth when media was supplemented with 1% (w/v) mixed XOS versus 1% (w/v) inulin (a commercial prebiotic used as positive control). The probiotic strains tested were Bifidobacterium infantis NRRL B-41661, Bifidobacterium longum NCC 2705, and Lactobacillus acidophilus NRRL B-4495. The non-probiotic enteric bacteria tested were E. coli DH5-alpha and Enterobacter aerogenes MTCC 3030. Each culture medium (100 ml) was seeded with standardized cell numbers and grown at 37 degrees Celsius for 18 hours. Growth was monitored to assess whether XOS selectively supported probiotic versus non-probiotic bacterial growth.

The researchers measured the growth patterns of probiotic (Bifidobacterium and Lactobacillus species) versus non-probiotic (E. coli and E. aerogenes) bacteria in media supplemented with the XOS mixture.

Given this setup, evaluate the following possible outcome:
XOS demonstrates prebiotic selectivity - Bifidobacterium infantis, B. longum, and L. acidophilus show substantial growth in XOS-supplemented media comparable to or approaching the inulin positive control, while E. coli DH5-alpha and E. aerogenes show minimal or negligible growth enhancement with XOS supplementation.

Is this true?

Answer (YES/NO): YES